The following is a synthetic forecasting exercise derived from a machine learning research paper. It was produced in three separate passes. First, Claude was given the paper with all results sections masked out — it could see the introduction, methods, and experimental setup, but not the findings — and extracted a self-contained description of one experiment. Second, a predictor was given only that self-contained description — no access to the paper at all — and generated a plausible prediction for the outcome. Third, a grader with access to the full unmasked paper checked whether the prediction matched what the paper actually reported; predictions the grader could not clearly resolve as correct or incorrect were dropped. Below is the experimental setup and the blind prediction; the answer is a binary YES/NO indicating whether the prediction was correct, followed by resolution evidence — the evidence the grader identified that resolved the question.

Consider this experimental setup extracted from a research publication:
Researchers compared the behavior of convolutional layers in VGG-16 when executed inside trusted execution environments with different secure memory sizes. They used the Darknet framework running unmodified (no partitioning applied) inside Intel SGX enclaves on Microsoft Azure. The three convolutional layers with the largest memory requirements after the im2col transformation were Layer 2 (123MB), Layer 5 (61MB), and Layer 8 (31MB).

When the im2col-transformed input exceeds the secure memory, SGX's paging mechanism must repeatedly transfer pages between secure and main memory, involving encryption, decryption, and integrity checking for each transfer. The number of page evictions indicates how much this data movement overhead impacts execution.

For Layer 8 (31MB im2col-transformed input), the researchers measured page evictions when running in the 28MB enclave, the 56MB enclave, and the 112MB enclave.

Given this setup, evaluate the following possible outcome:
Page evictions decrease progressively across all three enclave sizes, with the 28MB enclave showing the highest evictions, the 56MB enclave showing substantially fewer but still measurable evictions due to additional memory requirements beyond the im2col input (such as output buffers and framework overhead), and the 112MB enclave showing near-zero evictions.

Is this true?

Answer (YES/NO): NO